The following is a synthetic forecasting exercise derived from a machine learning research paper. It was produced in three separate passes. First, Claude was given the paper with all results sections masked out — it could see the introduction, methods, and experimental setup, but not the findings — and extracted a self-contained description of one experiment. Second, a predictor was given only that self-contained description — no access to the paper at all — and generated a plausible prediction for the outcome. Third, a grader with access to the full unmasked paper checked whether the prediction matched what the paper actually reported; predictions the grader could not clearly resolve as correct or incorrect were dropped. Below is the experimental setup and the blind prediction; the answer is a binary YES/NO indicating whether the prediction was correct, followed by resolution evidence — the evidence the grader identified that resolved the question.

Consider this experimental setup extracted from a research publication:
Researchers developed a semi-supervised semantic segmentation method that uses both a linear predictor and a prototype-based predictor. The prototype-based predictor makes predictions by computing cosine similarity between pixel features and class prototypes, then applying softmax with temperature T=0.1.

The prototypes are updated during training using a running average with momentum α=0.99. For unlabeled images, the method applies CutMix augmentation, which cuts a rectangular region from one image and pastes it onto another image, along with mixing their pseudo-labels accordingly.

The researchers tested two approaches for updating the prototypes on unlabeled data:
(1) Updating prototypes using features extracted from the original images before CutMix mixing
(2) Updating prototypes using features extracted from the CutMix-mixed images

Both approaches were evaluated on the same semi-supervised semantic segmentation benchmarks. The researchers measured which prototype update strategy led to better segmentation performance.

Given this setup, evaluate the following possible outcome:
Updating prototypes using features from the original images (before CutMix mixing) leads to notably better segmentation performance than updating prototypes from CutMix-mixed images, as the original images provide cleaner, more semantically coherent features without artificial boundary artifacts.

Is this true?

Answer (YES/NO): NO